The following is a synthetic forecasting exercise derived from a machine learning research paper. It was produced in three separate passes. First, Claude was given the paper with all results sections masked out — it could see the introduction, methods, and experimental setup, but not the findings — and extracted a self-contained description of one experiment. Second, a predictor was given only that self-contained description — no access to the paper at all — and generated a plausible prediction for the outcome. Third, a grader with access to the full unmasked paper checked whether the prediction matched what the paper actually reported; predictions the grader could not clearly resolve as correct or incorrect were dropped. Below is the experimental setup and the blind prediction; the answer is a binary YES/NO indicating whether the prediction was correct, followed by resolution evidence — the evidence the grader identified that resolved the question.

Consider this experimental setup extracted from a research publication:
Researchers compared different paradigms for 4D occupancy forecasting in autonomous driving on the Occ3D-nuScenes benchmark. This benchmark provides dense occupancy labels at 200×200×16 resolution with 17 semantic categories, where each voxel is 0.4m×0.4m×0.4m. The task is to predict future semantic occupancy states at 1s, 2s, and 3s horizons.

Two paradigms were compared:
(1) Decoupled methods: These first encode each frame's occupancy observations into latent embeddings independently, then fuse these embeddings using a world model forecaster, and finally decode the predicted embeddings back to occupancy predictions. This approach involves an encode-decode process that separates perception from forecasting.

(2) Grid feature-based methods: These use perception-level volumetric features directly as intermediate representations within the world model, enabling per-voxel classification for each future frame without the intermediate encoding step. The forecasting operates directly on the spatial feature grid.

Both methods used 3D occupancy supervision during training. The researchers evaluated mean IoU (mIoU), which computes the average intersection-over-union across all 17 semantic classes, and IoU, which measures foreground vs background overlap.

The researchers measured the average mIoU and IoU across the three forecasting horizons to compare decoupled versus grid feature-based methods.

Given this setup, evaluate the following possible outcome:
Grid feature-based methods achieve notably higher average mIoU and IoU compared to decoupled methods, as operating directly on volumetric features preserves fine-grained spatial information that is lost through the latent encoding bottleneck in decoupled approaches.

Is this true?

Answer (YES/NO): NO